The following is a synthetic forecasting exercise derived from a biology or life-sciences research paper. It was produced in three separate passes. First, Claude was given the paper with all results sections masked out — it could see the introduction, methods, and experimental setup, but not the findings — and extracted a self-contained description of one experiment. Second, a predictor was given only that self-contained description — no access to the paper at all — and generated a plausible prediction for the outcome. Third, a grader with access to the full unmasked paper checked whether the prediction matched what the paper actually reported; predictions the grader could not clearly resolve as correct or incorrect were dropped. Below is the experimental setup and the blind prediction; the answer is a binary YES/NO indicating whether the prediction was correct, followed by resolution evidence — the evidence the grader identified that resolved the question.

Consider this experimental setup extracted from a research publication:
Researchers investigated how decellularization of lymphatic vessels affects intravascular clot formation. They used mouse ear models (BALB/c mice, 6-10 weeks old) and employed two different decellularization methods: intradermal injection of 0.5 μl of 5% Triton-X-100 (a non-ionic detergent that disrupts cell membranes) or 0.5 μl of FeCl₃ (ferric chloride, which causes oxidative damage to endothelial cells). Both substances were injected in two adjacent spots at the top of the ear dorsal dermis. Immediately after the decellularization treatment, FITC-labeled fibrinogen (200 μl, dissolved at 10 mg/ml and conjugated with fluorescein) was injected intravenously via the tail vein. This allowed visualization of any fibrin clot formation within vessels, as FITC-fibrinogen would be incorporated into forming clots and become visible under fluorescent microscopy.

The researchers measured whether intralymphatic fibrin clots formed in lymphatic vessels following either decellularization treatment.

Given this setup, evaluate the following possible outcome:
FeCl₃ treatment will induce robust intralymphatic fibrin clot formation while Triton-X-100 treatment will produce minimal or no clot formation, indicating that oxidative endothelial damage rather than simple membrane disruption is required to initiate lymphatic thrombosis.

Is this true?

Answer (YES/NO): NO